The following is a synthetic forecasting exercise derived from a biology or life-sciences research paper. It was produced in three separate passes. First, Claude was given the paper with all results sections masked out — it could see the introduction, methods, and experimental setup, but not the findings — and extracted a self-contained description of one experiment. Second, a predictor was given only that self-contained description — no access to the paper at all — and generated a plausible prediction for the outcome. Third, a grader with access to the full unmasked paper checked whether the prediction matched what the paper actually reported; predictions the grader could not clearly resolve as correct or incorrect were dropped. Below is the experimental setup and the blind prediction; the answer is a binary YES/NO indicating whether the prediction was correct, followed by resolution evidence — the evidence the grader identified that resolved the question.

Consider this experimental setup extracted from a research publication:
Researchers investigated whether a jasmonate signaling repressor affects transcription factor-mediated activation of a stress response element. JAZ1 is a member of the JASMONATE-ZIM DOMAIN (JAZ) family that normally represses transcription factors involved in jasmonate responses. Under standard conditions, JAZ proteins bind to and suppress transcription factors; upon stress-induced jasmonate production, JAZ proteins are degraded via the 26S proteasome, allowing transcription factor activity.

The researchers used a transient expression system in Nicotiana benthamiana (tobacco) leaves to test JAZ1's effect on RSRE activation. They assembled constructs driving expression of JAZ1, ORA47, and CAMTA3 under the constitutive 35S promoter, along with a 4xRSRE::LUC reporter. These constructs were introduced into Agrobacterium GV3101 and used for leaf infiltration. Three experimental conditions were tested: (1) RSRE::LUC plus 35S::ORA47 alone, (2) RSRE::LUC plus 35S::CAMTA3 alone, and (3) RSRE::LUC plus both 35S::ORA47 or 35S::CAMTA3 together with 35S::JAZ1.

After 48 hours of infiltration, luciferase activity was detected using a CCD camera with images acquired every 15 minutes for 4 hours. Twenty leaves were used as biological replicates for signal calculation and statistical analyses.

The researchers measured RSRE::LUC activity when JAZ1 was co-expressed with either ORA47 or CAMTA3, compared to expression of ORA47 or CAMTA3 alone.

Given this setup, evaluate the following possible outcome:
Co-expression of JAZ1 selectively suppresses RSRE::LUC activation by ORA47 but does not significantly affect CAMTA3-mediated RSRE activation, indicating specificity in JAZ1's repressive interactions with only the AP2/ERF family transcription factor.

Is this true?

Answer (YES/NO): NO